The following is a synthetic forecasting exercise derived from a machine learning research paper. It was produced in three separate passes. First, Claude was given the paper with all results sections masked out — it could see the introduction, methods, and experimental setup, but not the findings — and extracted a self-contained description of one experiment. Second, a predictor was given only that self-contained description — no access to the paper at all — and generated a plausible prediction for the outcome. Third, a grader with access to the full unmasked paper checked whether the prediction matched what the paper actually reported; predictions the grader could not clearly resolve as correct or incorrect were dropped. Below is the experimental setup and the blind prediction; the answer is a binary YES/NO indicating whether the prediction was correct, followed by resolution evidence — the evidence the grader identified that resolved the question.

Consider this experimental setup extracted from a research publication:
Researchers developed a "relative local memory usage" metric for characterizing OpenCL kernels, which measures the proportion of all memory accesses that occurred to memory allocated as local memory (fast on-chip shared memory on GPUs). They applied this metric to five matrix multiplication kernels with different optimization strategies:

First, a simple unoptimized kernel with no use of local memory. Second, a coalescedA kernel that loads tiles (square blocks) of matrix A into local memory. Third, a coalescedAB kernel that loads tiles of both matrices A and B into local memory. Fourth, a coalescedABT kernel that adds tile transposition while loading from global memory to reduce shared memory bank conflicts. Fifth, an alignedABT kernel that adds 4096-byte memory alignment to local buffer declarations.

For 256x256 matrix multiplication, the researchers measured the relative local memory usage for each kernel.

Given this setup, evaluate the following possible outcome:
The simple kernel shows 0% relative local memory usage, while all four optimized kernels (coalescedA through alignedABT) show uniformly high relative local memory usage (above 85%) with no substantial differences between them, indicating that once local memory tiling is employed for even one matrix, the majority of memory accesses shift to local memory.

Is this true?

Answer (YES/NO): NO